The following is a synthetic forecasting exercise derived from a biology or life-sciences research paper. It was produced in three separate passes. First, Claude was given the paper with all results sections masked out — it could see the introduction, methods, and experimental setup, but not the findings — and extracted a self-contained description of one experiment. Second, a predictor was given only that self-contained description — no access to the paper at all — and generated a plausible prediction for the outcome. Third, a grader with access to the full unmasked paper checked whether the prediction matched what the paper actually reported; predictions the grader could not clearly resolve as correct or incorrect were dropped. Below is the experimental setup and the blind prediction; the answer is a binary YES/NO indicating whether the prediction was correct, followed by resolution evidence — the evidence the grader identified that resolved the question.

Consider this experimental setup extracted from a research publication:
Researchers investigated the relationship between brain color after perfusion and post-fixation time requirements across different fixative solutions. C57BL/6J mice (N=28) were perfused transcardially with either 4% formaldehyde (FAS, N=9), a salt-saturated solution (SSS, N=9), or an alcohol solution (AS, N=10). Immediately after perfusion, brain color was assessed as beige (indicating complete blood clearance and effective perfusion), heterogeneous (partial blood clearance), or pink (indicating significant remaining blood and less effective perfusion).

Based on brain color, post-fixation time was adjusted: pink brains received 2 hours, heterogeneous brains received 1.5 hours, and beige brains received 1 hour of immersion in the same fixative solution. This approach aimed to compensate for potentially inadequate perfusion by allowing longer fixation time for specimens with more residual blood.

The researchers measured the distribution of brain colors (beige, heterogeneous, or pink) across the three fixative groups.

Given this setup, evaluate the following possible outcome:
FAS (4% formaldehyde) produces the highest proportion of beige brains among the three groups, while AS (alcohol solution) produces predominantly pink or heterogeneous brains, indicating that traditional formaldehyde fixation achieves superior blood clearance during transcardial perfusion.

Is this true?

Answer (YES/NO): NO